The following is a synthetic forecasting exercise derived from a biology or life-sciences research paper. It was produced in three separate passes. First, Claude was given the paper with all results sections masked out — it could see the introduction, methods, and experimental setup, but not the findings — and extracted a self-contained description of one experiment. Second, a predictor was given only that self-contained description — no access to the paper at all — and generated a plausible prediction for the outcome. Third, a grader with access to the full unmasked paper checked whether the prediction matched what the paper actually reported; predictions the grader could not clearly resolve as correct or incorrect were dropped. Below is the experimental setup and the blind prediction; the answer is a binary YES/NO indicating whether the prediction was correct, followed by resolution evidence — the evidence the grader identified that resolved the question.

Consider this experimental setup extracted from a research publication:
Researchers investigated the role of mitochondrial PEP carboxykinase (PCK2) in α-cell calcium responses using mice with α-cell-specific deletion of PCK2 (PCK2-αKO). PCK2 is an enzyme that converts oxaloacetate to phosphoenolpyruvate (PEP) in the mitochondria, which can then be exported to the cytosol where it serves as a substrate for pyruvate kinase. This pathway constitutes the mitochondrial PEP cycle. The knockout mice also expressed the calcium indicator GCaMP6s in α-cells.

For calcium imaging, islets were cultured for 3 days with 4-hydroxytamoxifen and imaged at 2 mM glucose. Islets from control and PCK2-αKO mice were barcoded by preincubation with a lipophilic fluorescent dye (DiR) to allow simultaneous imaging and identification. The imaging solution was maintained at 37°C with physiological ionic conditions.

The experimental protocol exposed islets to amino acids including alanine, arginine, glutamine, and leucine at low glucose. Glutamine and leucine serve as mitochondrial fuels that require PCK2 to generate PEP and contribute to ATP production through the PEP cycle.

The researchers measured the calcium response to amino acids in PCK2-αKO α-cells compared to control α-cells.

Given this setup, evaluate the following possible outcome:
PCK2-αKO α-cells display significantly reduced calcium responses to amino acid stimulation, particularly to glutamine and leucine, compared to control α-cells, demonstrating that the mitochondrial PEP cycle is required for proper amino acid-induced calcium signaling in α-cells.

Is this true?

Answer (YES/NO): NO